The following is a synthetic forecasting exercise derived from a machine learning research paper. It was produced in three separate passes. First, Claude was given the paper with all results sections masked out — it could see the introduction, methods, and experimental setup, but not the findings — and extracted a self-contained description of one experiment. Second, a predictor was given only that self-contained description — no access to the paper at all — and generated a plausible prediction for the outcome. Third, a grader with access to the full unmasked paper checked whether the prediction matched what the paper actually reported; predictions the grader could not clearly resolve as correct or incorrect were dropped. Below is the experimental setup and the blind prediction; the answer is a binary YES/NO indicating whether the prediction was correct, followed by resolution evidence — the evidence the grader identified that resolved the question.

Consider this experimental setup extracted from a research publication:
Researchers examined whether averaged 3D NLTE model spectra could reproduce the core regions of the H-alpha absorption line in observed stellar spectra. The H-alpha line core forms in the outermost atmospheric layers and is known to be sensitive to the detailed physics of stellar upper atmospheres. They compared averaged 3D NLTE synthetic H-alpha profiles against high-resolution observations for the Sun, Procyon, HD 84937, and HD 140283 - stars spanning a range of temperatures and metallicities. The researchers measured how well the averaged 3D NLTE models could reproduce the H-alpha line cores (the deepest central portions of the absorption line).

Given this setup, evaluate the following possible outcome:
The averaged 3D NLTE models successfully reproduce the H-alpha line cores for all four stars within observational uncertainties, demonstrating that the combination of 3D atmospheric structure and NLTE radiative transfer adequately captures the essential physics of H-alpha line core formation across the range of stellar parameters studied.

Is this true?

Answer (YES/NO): NO